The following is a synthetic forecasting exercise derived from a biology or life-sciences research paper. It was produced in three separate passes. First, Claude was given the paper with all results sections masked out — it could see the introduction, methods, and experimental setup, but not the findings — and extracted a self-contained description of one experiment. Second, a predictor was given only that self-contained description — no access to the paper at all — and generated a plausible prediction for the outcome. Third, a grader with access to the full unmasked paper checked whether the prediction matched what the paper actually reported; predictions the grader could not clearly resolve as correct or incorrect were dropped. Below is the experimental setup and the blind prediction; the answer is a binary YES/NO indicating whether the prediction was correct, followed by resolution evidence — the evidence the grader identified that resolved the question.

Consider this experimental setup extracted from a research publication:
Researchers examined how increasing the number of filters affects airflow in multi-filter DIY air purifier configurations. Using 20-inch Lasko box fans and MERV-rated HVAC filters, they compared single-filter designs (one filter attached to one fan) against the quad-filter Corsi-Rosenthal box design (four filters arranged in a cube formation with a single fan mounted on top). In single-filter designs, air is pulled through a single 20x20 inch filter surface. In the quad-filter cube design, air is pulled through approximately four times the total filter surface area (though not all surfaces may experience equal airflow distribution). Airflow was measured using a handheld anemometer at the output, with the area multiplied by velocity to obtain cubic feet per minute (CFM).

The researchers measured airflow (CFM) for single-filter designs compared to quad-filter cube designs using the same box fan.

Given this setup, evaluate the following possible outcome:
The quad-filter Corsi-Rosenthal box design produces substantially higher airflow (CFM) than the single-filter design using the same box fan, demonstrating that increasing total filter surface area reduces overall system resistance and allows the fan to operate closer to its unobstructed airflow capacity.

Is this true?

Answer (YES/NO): YES